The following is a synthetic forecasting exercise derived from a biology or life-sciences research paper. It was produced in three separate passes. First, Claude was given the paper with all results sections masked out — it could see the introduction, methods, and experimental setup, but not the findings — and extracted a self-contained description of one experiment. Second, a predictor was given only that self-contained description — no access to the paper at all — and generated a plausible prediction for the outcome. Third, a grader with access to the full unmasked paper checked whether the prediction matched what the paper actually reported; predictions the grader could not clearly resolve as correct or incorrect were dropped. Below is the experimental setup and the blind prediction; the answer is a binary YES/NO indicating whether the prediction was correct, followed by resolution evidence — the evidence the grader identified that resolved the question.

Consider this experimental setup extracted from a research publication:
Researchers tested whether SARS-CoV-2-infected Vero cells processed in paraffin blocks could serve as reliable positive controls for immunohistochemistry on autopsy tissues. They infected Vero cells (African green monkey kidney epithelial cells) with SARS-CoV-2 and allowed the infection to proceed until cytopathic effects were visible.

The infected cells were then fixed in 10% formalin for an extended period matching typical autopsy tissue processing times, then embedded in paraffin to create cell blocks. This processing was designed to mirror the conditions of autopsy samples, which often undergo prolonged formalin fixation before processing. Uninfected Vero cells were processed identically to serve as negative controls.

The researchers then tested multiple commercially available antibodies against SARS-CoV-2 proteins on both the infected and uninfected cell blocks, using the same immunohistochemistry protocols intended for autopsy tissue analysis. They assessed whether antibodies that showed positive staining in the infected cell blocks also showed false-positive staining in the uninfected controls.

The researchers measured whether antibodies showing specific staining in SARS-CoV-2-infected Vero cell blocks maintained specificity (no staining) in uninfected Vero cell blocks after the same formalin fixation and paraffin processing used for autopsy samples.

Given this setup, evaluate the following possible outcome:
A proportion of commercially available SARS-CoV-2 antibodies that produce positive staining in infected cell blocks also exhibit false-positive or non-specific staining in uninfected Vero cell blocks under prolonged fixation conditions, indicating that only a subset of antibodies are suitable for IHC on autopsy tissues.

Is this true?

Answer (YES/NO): YES